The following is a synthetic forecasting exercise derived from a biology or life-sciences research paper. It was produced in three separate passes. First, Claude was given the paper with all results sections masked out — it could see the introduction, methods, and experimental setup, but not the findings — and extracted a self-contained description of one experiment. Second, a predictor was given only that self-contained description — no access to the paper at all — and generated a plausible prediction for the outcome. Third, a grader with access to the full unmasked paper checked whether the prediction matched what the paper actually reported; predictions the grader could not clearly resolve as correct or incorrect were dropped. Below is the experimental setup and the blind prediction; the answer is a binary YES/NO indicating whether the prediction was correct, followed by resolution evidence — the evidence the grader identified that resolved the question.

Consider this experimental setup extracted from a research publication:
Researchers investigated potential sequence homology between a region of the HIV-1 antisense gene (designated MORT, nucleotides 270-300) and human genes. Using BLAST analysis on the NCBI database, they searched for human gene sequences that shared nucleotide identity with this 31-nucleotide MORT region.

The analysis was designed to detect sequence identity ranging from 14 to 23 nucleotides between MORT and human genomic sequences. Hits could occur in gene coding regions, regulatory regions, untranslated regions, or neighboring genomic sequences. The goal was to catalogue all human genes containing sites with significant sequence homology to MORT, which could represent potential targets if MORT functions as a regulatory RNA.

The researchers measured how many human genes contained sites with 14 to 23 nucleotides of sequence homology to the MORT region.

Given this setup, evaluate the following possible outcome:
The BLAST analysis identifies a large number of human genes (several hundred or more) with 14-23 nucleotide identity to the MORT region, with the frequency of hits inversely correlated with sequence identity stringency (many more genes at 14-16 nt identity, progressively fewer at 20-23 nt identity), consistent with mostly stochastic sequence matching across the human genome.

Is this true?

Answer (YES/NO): NO